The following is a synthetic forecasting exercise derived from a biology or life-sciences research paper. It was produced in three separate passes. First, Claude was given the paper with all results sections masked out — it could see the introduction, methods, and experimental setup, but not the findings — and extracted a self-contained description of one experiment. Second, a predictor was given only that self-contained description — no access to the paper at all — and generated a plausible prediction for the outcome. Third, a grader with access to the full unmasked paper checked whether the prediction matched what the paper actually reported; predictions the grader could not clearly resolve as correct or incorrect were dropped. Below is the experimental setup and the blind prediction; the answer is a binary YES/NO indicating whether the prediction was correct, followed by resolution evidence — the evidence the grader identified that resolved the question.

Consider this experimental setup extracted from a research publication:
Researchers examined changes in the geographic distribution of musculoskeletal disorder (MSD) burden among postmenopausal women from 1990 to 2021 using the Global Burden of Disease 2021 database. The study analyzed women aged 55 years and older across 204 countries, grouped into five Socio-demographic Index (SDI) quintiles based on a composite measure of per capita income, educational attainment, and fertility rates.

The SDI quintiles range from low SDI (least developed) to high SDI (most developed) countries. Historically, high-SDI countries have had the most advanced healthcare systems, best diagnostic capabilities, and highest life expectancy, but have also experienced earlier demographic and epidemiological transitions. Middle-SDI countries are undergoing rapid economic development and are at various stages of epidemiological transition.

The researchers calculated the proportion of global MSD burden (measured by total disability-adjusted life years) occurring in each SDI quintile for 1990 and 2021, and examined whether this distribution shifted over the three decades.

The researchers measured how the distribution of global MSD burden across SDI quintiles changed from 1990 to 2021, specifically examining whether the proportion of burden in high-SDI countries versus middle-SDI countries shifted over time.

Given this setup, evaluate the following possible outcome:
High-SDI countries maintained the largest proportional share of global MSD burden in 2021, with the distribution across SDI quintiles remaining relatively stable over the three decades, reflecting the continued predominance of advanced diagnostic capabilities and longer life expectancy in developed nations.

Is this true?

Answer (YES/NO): NO